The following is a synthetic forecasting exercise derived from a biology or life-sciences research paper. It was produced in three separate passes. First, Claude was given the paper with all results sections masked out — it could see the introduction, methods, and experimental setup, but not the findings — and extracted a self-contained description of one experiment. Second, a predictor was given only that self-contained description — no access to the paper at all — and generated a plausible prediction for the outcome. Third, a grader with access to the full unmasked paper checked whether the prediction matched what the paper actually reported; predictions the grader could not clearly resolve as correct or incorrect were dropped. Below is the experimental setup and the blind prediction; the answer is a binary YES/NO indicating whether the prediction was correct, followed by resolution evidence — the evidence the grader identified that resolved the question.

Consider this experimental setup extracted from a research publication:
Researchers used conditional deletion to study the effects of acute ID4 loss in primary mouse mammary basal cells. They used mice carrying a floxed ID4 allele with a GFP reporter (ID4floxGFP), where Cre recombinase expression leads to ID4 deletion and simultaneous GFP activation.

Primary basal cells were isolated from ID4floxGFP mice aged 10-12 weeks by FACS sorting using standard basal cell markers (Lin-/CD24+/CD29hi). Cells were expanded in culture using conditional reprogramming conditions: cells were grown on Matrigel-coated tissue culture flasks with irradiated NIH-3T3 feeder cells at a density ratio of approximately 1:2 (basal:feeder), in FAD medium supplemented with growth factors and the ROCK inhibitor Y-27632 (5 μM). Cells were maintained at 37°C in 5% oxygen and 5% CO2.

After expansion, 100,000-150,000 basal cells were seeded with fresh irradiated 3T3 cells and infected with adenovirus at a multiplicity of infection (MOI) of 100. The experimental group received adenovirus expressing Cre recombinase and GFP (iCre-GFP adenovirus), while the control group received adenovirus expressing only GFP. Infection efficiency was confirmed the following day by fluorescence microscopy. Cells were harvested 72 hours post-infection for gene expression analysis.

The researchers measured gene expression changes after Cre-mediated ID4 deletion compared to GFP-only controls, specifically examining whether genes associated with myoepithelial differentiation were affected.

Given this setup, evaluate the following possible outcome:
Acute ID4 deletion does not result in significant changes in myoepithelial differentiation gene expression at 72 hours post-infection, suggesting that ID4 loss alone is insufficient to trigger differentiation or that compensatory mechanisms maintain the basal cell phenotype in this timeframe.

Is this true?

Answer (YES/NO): NO